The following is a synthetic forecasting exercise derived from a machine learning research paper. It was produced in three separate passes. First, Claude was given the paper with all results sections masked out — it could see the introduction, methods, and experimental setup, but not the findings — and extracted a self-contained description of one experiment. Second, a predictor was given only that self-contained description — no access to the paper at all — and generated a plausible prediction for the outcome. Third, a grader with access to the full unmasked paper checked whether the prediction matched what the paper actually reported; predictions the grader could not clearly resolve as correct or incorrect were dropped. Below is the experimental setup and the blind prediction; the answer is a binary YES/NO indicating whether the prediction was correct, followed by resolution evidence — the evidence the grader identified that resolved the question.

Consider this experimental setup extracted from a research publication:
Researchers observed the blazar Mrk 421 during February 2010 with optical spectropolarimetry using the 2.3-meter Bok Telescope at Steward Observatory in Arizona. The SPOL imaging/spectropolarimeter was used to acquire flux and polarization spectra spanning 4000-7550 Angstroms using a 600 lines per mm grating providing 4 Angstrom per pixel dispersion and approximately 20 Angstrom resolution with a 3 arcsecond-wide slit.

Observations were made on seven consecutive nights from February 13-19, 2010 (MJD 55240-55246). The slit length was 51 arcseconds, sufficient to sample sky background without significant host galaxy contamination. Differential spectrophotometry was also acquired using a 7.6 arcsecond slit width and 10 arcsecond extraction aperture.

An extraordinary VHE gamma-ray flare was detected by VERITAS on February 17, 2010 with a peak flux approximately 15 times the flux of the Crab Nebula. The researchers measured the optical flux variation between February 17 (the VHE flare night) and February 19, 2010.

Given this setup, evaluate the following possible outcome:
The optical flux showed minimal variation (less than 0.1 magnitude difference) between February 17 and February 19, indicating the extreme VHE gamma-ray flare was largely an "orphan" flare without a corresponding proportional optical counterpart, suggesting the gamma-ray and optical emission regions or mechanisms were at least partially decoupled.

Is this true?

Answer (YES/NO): NO